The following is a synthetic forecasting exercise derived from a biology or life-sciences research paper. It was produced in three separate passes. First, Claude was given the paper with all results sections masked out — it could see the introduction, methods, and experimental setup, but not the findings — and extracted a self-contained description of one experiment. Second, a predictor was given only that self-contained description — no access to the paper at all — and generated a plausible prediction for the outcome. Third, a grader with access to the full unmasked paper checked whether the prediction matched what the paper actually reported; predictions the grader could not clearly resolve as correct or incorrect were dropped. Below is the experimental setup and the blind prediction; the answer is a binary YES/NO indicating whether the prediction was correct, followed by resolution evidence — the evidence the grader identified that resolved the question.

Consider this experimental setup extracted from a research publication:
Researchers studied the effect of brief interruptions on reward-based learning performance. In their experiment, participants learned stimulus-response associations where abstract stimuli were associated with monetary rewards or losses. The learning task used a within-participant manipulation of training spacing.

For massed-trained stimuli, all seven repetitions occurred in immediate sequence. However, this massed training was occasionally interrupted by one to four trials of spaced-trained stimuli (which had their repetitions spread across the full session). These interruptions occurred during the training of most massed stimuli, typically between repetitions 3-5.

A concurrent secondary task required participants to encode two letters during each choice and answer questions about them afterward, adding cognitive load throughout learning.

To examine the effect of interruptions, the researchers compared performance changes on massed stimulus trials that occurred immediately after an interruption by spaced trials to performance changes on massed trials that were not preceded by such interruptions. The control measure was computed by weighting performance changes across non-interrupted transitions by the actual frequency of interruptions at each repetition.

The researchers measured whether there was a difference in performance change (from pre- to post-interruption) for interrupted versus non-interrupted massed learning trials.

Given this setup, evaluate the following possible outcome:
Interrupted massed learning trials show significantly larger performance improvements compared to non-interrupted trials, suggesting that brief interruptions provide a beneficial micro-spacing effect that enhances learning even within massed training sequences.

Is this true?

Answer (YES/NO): NO